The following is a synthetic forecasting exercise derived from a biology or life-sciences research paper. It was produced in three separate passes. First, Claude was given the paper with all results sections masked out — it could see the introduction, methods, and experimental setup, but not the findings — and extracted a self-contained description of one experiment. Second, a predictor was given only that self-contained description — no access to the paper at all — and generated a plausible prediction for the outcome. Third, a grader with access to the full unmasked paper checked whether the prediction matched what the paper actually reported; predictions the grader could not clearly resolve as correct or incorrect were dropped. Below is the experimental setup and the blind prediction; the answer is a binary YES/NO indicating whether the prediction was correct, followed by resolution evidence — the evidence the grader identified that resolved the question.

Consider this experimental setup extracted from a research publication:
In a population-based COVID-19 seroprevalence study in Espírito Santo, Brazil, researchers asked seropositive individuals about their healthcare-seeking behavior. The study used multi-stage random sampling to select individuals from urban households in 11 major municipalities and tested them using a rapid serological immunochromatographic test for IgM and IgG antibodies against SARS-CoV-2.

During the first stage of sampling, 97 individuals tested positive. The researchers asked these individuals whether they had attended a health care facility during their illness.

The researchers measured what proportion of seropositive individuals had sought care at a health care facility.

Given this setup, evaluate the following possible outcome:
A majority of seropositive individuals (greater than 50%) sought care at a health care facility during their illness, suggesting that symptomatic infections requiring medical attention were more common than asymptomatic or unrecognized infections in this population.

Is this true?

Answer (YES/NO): NO